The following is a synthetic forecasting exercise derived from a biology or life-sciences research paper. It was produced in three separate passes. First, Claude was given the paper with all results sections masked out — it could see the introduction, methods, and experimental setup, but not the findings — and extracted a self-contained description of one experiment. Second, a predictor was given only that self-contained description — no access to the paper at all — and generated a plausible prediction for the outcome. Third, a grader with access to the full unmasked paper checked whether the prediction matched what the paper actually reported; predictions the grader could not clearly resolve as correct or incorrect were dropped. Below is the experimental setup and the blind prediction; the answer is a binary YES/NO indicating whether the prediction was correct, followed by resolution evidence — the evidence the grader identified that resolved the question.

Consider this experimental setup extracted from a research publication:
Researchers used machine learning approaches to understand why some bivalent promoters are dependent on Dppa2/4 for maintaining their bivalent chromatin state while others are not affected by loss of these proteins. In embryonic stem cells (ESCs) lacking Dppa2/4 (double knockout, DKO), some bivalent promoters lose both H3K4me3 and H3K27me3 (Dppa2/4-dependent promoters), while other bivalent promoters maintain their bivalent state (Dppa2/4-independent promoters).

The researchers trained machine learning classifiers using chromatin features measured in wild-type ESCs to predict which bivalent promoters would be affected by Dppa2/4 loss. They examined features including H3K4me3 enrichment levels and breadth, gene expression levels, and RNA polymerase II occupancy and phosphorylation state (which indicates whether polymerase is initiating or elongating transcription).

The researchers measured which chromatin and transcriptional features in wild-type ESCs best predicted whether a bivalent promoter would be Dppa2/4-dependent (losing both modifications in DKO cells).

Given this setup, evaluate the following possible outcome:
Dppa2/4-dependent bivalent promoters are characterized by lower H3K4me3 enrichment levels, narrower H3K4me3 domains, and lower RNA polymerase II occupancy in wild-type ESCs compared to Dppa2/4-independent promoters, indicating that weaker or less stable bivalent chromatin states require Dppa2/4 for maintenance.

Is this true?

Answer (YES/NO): NO